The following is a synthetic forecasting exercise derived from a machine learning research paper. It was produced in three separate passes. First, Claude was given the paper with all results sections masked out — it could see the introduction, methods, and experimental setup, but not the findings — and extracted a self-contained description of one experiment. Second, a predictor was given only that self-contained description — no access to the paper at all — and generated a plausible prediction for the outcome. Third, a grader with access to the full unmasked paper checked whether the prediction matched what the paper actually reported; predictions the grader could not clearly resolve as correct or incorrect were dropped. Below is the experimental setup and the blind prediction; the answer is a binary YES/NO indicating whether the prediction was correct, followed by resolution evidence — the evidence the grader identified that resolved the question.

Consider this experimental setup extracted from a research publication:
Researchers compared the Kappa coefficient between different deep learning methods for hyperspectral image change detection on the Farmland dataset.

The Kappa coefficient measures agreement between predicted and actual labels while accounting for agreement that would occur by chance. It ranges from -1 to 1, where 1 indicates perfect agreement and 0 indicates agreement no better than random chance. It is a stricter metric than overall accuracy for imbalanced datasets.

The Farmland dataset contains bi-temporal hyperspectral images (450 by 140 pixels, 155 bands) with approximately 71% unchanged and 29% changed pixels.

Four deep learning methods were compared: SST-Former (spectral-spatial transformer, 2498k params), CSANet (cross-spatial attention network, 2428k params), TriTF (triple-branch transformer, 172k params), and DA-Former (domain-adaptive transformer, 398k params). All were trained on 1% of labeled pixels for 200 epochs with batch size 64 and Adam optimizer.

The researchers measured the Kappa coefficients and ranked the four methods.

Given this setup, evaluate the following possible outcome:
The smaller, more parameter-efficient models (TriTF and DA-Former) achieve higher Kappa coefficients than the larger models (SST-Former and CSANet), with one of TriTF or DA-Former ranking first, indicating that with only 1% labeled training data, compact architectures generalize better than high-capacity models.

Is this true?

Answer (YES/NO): NO